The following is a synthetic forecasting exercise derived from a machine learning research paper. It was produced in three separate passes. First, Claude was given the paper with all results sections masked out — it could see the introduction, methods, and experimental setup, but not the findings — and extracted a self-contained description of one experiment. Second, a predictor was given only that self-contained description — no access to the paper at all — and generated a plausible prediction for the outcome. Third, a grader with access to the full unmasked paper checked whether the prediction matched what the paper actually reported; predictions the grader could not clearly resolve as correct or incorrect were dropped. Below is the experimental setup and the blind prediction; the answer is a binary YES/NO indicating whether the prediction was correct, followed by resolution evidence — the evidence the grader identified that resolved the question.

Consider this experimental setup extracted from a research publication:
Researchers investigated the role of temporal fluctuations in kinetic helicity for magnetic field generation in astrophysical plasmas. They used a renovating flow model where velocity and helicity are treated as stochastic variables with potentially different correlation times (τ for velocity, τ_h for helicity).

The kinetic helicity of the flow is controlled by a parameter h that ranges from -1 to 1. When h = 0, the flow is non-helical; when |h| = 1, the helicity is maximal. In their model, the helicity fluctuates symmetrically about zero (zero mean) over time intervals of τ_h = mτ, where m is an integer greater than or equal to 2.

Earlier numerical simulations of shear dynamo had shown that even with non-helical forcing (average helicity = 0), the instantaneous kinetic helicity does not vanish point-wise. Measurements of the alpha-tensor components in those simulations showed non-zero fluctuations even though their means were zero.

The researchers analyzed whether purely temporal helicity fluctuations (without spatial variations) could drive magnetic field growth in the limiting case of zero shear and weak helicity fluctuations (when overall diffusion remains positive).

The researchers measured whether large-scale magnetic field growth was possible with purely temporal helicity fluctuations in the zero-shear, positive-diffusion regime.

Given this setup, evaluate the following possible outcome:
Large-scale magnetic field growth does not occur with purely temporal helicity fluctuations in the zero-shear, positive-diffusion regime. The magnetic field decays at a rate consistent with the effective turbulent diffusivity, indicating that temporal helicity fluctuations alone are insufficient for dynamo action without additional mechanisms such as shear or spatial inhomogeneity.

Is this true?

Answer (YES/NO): YES